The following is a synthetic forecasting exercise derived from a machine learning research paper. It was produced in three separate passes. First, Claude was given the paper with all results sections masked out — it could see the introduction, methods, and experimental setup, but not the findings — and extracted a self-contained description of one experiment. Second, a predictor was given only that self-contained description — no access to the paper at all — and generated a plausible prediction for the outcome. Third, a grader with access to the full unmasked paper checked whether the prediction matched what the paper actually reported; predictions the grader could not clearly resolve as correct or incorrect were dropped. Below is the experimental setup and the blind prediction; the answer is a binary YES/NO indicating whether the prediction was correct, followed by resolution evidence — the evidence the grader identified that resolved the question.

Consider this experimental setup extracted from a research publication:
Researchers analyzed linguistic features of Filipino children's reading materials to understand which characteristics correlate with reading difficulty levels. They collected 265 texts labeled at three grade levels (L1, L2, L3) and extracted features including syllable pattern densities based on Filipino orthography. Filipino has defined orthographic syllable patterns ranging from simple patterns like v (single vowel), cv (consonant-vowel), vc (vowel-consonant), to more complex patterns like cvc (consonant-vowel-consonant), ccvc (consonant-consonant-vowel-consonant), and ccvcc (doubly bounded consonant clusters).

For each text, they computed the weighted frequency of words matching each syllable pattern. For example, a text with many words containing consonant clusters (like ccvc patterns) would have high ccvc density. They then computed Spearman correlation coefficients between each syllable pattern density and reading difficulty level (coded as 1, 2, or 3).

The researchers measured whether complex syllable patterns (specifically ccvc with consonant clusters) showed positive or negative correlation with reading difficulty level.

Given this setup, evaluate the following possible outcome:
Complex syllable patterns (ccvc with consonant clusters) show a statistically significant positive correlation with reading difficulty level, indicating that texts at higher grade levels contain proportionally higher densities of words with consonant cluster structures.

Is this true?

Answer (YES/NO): YES